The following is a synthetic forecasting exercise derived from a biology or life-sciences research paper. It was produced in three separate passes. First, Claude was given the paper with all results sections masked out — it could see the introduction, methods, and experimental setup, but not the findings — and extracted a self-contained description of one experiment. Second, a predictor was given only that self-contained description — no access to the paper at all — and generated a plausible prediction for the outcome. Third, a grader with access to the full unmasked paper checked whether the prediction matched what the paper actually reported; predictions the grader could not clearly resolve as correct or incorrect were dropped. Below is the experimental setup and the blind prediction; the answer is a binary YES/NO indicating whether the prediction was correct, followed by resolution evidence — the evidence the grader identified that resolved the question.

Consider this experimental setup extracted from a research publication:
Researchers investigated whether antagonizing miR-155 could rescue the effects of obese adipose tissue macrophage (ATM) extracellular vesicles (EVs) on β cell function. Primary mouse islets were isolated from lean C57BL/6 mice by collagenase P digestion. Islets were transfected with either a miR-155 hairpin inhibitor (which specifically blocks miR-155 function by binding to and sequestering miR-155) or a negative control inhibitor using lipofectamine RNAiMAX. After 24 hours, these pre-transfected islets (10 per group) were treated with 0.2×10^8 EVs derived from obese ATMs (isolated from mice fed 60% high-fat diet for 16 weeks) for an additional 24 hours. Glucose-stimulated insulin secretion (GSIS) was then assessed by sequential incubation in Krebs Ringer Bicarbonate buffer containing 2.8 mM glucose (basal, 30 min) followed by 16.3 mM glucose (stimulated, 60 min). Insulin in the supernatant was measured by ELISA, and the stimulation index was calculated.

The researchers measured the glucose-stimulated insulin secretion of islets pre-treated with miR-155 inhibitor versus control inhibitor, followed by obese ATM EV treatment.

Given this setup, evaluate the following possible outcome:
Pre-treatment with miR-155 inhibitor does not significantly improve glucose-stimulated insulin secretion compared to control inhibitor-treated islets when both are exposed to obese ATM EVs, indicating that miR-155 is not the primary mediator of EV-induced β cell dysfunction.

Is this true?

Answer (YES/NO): NO